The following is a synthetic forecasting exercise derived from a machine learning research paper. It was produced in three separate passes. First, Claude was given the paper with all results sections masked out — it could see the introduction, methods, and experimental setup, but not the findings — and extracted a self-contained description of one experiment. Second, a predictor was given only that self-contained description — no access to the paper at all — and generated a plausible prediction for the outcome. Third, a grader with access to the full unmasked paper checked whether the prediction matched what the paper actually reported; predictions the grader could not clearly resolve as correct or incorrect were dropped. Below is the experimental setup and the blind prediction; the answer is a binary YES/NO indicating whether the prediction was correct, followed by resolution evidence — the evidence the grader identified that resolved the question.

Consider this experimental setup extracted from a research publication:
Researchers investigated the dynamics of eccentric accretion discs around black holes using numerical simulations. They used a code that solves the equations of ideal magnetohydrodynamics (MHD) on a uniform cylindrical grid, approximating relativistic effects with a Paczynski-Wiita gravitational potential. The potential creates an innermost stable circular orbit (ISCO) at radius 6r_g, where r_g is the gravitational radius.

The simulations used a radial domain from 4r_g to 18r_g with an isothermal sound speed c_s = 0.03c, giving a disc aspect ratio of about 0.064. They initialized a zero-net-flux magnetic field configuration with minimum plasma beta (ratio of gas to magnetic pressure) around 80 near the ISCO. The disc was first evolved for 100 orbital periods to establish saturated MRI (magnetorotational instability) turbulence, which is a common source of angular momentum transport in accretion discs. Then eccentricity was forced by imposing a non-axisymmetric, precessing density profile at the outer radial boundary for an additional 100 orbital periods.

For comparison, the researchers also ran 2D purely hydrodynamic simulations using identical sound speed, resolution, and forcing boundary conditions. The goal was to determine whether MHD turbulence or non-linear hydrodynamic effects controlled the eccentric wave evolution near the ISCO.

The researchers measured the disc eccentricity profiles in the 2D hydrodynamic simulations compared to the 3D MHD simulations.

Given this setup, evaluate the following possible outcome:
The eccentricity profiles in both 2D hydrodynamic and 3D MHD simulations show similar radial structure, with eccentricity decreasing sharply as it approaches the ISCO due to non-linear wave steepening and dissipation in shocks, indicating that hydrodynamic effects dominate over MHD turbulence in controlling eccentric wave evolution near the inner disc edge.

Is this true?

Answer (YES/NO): YES